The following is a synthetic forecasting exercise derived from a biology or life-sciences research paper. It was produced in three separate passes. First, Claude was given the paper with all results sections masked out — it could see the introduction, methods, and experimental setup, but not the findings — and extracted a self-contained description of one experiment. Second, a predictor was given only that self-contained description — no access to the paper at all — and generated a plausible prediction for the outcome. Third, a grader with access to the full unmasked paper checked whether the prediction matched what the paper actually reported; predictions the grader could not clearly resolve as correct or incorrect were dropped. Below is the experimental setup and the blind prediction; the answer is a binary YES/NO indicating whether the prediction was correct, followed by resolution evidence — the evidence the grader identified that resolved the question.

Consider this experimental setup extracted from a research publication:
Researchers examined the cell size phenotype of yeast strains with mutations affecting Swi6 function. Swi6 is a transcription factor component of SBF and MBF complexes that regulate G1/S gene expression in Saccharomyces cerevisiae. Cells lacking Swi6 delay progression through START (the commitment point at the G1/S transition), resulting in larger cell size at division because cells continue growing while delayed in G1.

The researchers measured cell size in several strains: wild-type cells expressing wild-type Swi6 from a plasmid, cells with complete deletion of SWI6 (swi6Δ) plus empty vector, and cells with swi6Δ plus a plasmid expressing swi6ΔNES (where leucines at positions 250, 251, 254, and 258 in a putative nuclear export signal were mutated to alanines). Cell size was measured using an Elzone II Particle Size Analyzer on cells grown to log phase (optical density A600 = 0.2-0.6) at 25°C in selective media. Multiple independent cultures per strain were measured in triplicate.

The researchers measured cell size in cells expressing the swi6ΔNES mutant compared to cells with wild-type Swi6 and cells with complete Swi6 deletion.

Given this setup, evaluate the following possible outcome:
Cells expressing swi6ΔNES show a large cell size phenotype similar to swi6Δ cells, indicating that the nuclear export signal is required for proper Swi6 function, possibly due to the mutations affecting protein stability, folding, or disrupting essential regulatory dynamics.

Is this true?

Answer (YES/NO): NO